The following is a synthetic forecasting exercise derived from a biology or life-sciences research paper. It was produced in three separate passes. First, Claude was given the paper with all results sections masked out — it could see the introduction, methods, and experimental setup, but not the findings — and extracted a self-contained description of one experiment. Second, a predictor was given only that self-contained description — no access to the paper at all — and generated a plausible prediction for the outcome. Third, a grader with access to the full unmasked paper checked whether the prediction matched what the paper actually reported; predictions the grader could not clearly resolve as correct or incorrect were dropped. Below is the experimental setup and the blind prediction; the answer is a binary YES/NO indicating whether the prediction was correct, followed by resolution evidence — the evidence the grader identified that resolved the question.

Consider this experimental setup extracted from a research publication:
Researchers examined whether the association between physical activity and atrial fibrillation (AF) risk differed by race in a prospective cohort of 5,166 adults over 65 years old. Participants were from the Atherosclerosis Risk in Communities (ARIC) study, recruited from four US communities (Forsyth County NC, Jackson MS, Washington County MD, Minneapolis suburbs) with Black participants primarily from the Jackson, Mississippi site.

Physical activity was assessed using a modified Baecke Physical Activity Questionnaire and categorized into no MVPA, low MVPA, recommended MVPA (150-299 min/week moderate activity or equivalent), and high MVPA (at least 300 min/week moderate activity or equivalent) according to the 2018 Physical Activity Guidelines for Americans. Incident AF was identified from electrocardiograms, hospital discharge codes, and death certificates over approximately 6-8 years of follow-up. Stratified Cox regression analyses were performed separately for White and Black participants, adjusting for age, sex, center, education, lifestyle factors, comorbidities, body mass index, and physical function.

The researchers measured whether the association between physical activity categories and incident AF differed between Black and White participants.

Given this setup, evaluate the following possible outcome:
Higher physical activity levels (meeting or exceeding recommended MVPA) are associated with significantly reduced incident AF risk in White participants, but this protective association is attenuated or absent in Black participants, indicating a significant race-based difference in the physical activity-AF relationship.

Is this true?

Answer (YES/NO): NO